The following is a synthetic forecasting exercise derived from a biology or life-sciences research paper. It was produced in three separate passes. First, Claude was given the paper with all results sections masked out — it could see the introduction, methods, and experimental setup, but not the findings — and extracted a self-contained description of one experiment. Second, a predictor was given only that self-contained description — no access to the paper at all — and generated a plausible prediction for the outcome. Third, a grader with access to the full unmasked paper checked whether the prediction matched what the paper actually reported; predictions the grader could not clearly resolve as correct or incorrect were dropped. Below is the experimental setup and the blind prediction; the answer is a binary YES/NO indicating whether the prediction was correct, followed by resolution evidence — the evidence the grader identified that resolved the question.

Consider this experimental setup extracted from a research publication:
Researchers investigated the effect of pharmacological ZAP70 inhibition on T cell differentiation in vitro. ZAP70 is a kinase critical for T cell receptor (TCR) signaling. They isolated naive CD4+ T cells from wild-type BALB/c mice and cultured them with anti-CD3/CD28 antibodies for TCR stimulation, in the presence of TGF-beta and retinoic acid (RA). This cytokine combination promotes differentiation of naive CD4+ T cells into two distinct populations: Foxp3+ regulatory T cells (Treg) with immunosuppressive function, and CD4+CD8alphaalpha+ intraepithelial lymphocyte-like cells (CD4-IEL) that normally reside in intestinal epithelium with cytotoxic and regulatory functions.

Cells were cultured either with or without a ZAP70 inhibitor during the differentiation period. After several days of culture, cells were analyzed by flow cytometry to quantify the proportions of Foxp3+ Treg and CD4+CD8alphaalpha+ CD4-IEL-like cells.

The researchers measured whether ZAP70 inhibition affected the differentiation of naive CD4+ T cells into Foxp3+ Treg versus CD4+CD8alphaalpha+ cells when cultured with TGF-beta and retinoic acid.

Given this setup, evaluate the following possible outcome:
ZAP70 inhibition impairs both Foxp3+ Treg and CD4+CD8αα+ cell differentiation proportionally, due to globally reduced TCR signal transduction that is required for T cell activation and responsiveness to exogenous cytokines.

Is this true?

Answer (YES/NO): NO